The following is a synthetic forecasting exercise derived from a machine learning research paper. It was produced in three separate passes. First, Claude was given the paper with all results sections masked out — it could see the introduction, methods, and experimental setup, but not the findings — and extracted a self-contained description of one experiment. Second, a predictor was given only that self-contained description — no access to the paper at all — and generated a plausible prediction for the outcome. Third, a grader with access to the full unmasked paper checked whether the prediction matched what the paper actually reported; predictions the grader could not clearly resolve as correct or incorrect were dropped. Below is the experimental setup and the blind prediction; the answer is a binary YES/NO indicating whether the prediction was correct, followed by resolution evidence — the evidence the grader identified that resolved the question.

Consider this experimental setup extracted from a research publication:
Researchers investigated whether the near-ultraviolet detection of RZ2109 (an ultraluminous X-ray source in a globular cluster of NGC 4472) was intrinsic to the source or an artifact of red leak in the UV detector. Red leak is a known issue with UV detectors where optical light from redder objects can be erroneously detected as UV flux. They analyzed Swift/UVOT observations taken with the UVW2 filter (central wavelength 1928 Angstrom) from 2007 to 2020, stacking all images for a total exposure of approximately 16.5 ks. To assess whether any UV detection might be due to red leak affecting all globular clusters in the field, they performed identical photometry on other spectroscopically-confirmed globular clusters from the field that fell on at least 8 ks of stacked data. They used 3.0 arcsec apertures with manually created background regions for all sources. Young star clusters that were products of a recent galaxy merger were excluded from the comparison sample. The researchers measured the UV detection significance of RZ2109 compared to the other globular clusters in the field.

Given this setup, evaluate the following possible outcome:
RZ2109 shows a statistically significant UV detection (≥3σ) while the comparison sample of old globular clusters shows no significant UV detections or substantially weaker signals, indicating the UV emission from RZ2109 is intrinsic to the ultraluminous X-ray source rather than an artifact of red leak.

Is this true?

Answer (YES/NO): NO